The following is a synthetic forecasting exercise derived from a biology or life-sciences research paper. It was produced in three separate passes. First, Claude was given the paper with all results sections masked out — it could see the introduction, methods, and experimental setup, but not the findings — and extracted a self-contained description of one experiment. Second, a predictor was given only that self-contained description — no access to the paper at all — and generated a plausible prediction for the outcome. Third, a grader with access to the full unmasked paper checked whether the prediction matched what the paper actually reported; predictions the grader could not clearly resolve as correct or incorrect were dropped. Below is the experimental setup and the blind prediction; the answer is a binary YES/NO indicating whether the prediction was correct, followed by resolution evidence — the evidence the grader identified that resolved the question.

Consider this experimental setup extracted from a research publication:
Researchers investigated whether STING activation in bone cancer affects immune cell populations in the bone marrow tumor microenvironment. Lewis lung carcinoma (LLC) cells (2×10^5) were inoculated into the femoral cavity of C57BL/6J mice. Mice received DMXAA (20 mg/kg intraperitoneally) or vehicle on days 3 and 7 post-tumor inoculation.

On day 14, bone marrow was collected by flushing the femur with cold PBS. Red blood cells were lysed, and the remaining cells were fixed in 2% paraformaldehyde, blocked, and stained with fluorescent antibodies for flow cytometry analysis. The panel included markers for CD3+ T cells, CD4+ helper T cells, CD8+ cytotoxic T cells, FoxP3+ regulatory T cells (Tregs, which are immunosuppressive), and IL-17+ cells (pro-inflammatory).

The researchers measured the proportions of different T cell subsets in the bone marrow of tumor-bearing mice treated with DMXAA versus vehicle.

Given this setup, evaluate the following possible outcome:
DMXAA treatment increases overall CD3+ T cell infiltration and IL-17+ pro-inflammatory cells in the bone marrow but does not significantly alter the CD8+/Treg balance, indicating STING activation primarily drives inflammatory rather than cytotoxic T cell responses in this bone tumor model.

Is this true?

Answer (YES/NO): NO